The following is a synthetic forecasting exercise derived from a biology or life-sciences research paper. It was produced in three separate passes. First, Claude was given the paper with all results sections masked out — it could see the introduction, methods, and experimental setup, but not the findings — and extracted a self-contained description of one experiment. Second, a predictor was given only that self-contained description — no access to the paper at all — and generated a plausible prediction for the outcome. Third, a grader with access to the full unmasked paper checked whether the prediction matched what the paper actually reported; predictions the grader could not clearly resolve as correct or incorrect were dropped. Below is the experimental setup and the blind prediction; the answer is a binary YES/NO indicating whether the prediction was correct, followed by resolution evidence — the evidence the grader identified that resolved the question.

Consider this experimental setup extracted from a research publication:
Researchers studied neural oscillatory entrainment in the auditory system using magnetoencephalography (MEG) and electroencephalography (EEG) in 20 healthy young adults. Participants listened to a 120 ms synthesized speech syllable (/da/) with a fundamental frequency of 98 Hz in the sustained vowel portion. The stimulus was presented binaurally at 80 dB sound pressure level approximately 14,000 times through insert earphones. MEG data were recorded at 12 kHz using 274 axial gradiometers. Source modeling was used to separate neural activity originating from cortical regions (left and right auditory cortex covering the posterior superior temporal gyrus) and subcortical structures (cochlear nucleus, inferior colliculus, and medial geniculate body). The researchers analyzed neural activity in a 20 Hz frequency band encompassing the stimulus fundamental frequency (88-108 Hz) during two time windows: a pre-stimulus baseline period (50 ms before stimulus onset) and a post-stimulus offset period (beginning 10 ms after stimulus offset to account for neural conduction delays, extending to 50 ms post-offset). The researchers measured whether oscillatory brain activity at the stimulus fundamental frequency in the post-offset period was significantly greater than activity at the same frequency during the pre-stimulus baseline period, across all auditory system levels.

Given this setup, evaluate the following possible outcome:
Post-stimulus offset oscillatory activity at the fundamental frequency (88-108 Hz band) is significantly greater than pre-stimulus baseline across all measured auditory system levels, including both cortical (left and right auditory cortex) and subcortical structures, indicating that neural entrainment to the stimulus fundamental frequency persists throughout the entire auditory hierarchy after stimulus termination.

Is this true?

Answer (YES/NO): YES